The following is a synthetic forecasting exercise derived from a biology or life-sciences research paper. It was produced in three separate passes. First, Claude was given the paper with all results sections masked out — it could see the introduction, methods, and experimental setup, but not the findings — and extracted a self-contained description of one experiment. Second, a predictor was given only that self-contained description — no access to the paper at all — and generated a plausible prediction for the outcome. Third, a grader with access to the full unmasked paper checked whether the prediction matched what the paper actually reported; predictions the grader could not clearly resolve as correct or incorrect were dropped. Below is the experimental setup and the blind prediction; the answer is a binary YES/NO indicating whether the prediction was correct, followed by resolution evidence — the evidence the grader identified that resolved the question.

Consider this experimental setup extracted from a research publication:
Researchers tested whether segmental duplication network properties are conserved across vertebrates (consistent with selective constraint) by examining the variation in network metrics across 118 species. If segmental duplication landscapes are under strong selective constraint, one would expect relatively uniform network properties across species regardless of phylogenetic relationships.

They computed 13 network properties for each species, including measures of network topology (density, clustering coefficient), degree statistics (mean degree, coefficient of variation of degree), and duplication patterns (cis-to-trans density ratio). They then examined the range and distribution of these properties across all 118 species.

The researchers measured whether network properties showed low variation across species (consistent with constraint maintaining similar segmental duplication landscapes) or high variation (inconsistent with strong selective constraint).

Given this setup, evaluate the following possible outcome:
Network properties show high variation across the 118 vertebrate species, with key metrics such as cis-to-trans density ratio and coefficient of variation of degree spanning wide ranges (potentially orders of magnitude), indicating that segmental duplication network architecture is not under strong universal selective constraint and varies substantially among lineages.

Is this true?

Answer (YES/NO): YES